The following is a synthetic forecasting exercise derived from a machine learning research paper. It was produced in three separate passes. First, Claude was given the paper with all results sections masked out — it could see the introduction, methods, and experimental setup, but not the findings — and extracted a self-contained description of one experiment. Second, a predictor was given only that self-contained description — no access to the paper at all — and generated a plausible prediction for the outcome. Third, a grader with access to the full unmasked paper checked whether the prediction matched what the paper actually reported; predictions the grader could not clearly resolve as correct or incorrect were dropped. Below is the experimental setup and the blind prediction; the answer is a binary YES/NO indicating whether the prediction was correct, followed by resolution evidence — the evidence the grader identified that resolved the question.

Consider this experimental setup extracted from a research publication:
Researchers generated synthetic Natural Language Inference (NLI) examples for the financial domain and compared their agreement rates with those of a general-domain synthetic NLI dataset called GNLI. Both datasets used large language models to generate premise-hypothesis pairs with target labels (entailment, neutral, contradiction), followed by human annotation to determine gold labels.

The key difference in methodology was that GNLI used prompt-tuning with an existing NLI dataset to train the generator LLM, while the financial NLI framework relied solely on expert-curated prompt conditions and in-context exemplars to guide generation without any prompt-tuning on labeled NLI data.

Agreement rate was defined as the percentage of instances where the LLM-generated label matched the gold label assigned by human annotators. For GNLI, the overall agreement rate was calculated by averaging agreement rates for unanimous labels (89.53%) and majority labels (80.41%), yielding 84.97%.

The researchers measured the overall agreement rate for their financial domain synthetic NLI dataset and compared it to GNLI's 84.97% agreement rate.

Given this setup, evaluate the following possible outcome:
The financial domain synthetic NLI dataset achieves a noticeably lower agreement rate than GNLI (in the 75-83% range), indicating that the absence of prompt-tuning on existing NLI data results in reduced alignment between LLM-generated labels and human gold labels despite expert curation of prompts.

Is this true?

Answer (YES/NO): NO